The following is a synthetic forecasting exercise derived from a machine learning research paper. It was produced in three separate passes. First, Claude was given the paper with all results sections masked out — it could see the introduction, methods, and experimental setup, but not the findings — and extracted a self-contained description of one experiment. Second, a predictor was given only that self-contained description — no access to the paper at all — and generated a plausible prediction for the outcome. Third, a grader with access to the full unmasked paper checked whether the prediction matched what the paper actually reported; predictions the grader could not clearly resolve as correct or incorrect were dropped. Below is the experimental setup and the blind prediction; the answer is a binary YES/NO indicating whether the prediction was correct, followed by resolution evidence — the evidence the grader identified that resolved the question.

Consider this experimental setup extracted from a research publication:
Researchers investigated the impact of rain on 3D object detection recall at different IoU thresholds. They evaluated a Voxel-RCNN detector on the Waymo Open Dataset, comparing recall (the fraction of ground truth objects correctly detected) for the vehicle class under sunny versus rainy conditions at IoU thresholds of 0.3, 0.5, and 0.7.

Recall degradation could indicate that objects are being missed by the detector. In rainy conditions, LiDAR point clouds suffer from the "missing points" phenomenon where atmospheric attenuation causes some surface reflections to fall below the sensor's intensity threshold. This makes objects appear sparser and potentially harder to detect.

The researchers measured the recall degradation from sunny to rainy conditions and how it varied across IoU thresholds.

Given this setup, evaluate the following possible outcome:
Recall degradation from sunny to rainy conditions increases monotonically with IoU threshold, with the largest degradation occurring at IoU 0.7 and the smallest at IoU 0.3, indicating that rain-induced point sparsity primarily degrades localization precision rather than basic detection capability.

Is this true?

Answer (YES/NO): NO